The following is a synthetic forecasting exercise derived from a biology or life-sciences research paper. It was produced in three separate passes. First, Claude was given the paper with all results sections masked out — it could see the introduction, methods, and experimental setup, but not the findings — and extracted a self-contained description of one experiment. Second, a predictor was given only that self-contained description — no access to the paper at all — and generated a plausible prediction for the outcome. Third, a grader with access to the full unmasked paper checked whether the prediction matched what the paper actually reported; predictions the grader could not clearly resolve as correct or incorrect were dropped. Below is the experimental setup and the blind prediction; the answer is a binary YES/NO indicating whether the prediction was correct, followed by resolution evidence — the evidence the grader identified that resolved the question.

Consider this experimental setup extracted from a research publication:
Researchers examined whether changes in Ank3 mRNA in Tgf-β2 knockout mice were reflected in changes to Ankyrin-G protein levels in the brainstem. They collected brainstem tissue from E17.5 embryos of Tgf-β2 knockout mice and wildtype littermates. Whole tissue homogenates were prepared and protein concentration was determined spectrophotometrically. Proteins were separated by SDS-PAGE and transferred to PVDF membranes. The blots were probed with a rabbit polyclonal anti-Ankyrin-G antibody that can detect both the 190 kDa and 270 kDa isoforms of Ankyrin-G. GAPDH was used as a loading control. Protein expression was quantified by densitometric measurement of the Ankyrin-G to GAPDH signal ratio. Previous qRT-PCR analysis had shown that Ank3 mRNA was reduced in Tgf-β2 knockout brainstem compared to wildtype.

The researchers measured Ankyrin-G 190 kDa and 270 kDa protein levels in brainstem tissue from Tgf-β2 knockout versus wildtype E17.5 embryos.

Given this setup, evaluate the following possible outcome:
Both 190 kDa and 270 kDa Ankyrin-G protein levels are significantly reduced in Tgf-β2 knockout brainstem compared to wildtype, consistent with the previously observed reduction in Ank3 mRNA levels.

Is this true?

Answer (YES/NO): NO